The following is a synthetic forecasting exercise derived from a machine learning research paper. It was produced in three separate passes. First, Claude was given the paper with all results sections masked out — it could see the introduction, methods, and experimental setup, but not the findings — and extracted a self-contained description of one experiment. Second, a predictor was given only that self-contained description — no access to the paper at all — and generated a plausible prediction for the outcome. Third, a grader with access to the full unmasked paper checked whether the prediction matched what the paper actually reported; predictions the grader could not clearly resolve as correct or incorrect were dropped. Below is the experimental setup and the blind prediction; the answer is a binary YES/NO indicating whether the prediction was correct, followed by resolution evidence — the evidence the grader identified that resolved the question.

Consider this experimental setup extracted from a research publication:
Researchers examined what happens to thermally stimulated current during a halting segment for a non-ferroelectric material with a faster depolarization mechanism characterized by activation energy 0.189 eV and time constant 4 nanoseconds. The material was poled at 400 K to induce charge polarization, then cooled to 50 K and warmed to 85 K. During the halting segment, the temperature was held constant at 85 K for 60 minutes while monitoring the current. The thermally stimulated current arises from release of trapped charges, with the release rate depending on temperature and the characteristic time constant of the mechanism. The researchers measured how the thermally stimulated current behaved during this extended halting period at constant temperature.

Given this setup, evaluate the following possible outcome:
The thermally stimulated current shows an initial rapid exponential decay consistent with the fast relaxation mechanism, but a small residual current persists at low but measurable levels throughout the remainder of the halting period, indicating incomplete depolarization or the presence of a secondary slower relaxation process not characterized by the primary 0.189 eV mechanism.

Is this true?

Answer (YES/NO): NO